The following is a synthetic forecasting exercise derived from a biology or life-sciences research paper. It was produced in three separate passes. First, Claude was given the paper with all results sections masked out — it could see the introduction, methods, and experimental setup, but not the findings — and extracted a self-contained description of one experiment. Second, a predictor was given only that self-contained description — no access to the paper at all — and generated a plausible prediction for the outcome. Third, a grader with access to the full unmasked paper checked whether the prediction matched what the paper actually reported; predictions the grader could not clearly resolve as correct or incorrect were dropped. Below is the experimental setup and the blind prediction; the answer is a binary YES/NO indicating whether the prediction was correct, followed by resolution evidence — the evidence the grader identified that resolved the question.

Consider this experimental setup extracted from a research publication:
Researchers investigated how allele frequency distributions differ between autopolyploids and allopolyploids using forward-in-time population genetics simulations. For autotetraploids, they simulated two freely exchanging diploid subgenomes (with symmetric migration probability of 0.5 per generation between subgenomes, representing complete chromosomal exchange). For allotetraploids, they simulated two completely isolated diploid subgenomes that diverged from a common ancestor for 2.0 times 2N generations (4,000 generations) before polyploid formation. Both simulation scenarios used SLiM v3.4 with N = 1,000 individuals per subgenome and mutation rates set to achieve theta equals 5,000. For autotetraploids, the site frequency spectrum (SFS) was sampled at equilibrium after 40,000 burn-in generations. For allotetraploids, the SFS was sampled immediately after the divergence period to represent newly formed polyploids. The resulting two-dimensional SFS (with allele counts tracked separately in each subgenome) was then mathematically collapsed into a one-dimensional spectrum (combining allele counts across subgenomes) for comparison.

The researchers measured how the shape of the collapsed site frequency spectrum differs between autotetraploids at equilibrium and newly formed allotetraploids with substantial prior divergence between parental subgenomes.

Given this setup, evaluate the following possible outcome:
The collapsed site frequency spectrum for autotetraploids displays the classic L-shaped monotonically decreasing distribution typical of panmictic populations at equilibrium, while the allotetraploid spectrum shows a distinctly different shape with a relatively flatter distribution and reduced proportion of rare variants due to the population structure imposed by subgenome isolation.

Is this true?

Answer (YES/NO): NO